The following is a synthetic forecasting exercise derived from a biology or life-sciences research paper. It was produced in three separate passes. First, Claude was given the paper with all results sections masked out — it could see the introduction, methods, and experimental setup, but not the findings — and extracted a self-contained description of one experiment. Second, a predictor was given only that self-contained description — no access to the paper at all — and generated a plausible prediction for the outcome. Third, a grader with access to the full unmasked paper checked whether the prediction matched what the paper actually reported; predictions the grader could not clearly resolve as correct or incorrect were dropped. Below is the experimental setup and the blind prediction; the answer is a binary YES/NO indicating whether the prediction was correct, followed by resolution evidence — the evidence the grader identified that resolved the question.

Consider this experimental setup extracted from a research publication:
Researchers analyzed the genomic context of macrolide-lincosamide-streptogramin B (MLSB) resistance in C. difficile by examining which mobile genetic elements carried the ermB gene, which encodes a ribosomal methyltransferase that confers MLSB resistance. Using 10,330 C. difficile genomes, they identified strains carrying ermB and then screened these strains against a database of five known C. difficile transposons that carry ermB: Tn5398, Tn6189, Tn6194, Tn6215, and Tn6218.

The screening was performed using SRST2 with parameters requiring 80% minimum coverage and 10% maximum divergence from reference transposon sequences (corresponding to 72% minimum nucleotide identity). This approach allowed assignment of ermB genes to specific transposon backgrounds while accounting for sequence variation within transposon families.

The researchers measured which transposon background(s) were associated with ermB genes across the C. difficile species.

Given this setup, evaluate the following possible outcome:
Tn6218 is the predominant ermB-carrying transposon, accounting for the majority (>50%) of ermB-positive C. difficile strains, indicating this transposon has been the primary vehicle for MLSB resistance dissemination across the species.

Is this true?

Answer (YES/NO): NO